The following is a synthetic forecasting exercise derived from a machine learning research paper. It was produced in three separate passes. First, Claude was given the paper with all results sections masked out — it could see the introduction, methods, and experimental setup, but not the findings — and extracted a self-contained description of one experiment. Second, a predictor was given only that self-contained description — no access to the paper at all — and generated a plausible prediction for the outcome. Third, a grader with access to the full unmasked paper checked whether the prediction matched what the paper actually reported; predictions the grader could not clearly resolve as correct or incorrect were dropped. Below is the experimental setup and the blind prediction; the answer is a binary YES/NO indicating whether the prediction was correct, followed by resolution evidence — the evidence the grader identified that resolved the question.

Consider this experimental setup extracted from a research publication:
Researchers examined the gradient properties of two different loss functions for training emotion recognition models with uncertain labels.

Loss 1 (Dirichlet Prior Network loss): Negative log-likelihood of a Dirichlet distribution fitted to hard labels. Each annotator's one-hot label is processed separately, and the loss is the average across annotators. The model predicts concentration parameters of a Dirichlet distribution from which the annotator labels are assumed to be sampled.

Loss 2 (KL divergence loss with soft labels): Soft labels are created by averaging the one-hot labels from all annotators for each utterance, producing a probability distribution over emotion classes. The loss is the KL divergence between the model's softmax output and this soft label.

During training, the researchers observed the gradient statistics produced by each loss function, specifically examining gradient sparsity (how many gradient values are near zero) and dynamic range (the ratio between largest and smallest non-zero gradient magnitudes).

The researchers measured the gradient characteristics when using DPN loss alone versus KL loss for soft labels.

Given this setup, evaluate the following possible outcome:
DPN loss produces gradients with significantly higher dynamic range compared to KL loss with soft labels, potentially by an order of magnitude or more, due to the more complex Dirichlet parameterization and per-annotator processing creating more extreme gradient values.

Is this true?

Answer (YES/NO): YES